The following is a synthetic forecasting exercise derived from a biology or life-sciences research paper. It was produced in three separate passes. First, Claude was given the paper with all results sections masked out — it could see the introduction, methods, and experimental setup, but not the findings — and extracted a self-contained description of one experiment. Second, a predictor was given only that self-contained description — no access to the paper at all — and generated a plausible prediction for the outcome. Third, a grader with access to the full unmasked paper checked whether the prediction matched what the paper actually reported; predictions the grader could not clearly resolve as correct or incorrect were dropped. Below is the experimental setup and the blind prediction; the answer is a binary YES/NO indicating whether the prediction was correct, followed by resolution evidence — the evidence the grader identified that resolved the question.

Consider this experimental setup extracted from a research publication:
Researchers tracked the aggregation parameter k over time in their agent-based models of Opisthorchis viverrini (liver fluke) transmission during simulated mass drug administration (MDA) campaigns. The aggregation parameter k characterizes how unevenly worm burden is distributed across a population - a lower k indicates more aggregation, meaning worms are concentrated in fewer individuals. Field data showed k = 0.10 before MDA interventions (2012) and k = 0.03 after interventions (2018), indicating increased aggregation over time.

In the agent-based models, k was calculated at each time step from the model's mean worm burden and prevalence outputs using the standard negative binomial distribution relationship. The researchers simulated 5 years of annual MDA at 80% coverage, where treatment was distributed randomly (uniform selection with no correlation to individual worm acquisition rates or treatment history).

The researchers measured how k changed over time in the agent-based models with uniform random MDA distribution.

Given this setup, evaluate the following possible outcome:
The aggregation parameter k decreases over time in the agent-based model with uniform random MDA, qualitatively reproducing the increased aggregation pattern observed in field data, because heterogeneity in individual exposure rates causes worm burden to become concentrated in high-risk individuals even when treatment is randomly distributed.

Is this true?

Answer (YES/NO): NO